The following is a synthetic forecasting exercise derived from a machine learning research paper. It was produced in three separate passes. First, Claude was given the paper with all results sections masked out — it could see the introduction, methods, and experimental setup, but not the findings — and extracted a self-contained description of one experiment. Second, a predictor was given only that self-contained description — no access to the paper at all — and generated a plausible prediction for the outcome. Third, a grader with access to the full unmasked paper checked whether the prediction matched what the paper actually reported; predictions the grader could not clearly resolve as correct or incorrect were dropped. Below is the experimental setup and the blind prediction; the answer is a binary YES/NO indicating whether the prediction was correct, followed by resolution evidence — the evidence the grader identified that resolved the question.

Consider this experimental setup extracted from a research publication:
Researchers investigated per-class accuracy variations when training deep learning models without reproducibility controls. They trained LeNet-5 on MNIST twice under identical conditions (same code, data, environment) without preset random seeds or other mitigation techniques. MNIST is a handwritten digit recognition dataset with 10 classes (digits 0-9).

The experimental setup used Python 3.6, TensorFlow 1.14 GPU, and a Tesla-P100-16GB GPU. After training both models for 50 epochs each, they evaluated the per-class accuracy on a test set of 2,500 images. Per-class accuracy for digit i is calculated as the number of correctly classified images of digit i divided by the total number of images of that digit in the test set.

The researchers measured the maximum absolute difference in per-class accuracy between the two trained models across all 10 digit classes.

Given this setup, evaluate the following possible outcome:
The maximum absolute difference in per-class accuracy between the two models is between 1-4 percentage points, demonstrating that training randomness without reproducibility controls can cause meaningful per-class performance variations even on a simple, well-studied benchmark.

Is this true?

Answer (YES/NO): YES